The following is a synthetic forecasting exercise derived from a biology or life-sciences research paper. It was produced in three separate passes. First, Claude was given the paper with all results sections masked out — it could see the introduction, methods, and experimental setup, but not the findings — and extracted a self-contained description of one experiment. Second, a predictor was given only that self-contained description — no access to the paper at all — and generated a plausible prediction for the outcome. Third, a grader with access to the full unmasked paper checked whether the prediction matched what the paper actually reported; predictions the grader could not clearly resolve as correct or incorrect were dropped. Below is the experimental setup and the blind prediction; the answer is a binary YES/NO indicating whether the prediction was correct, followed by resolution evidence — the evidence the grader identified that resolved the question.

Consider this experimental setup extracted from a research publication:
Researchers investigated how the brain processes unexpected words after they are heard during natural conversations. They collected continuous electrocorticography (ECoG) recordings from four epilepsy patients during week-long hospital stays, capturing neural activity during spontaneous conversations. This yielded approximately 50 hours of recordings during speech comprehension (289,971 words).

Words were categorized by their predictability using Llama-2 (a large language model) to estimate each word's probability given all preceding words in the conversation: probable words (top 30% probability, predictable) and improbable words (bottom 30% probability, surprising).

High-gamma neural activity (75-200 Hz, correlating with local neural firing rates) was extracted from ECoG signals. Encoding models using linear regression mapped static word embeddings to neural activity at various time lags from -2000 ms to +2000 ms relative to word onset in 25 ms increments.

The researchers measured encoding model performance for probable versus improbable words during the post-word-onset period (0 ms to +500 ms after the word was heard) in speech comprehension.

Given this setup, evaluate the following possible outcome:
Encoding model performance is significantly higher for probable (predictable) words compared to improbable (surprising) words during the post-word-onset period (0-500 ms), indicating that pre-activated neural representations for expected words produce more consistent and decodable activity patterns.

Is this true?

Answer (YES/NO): NO